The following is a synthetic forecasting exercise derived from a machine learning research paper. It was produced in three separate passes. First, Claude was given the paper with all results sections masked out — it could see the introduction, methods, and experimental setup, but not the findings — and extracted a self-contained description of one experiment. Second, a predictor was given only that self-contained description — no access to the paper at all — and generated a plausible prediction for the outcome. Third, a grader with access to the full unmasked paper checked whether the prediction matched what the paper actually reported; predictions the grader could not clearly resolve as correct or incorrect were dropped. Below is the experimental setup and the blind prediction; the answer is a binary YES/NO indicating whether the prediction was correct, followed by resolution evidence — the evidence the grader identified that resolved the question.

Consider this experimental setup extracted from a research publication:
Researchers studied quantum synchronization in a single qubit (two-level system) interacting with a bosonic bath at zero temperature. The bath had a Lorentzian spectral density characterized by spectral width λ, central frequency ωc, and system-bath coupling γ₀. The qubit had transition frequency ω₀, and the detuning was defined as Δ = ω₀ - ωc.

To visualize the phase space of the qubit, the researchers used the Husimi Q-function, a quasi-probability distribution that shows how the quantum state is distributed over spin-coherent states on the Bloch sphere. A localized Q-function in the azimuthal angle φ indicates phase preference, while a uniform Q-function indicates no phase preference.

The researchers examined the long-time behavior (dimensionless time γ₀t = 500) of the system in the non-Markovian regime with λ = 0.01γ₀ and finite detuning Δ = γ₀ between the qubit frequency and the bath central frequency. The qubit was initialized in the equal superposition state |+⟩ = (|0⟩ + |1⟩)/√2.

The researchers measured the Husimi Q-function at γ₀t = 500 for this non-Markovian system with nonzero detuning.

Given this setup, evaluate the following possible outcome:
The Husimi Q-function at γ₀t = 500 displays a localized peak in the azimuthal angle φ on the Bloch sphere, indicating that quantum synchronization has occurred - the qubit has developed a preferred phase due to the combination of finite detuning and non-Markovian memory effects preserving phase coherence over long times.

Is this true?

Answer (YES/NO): YES